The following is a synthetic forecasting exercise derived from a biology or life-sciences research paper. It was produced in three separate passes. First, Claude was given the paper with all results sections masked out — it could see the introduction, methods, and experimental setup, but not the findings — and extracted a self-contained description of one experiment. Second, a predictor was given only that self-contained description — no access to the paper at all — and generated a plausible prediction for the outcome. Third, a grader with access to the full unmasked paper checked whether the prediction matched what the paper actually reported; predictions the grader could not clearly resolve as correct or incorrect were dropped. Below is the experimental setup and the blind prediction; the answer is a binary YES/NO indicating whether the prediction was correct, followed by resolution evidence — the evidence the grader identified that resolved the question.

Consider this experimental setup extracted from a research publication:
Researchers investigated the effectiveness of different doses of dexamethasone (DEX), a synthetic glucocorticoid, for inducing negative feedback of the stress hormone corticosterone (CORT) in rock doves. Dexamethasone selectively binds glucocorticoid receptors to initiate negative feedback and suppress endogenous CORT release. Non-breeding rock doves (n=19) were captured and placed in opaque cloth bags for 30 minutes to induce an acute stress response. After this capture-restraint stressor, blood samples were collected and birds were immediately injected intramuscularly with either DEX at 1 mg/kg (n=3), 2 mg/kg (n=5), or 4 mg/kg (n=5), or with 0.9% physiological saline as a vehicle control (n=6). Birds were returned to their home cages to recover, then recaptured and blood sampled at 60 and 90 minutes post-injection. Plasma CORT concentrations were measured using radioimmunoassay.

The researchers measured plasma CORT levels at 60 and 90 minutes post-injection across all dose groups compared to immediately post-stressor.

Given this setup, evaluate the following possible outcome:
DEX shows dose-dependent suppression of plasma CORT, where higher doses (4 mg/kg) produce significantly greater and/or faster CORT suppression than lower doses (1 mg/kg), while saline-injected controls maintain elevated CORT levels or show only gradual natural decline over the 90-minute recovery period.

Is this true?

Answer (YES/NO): YES